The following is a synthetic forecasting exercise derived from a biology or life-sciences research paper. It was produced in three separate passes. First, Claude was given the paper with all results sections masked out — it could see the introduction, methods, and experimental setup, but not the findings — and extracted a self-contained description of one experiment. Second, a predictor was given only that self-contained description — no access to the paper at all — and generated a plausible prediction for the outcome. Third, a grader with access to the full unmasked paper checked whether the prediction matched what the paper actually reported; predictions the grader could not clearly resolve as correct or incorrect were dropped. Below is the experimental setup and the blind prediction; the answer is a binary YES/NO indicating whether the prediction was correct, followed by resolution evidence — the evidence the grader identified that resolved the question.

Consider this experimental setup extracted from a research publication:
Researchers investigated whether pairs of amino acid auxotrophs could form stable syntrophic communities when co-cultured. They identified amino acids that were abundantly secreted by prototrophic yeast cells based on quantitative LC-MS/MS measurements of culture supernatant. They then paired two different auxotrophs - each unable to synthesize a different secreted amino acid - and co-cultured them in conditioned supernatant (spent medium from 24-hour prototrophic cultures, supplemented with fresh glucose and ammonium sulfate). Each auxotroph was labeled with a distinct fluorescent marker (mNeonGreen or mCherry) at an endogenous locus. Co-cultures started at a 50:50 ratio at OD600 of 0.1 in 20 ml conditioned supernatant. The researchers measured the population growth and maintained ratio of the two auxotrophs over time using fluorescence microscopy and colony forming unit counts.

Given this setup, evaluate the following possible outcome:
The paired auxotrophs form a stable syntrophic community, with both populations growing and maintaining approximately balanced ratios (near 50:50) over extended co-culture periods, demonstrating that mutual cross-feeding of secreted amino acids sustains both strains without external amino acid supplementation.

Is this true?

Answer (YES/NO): YES